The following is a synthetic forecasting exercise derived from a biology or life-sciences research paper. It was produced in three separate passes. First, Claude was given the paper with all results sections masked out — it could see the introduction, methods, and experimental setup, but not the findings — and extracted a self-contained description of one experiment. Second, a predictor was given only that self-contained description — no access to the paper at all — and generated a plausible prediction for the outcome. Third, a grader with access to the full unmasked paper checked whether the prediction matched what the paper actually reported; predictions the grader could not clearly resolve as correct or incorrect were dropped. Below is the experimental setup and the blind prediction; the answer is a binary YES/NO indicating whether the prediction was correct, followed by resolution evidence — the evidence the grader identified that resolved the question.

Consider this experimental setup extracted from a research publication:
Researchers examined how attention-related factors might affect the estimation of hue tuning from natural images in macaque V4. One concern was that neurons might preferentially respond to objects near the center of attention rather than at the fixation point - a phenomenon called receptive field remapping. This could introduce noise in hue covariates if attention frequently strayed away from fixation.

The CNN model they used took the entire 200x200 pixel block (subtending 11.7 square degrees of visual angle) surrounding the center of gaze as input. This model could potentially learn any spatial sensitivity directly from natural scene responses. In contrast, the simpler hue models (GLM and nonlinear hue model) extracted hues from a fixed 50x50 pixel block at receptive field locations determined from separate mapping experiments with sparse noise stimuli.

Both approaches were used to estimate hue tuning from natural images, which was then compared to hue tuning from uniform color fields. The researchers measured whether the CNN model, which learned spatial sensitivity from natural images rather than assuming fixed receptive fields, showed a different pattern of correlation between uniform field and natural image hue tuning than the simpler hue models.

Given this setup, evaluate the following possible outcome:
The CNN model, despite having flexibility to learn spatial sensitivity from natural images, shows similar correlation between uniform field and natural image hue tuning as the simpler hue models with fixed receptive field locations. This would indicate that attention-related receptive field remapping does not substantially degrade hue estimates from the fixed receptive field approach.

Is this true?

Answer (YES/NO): YES